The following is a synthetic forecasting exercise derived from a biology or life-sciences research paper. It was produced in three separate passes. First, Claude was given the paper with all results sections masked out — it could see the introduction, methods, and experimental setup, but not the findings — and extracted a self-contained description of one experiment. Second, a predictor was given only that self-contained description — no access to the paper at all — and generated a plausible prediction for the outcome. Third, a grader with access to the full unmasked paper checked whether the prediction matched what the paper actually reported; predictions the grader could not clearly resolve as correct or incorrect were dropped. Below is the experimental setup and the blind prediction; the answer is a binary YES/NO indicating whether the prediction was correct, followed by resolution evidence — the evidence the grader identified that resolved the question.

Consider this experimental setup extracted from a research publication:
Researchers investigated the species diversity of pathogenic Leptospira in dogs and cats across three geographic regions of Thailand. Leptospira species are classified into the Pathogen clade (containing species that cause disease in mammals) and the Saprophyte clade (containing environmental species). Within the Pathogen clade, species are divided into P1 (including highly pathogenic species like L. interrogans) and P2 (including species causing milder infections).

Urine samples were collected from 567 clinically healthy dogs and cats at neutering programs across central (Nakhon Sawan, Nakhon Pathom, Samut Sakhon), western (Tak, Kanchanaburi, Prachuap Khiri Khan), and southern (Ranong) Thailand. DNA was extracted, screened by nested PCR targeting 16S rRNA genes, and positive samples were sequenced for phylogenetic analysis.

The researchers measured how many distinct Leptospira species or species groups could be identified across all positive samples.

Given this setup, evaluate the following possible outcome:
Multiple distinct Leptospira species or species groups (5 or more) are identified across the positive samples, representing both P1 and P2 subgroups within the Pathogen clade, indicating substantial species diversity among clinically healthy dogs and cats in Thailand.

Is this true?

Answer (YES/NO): YES